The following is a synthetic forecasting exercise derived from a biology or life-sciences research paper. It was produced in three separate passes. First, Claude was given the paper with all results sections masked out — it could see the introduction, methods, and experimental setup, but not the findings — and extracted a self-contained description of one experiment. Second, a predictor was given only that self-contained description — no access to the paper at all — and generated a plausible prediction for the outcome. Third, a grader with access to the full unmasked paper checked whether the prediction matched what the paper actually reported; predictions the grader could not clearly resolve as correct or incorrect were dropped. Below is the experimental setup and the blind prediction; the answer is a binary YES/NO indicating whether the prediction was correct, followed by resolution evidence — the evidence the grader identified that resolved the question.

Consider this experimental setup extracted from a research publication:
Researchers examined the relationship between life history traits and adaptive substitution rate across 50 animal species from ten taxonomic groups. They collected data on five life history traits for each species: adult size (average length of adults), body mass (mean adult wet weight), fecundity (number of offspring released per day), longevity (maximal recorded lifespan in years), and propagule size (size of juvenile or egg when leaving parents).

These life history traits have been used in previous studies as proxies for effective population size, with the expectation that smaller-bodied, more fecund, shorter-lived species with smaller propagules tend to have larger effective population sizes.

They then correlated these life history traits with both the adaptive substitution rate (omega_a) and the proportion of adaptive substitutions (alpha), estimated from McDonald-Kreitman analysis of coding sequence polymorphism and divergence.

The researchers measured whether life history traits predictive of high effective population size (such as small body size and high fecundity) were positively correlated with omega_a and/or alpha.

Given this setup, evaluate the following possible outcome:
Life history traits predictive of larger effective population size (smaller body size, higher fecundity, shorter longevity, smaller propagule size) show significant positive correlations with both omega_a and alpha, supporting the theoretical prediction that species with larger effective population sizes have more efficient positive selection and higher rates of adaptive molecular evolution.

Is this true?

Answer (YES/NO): NO